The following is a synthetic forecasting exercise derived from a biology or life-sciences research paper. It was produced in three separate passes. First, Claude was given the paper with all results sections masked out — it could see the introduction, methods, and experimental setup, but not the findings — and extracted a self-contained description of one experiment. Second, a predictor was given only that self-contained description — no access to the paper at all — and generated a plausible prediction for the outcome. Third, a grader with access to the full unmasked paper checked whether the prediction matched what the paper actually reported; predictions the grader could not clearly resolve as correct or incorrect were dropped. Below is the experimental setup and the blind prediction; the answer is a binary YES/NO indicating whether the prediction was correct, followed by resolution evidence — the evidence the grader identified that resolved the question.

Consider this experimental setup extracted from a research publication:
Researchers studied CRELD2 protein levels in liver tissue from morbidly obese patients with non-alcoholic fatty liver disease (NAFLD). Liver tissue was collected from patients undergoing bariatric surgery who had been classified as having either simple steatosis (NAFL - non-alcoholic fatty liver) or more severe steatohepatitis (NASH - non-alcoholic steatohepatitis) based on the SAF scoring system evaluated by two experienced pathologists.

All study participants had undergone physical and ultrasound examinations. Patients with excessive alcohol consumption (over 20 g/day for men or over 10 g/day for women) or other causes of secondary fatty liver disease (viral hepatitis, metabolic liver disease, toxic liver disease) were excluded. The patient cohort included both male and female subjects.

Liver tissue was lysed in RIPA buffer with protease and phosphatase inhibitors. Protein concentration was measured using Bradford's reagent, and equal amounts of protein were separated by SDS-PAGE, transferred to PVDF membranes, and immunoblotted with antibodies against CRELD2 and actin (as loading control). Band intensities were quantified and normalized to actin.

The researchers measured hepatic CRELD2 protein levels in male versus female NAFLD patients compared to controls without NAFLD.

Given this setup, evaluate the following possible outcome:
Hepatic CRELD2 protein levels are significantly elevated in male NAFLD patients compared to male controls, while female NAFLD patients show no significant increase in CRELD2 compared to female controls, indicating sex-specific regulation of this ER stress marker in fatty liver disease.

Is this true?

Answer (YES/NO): NO